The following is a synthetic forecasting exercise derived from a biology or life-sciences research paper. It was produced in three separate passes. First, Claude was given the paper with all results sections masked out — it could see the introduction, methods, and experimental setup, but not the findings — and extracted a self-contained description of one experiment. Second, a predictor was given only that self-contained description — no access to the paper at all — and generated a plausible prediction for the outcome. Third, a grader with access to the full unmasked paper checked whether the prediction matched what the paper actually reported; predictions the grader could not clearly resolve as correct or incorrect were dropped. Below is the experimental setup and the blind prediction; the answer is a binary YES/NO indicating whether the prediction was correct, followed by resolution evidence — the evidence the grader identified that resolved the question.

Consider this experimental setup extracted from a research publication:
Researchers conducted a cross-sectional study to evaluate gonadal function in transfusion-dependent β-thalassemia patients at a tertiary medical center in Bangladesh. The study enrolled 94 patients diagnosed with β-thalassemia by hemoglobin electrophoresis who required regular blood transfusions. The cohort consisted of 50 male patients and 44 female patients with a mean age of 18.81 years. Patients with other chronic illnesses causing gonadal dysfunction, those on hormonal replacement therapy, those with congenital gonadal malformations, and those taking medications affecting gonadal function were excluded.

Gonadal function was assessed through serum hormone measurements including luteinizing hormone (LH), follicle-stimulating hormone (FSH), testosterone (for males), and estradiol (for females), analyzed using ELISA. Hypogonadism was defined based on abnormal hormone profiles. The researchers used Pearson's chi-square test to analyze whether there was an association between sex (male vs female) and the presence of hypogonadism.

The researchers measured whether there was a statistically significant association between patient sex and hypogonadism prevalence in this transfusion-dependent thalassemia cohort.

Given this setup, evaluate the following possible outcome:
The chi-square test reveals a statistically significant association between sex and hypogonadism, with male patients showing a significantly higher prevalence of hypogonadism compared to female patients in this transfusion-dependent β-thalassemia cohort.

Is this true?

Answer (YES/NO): NO